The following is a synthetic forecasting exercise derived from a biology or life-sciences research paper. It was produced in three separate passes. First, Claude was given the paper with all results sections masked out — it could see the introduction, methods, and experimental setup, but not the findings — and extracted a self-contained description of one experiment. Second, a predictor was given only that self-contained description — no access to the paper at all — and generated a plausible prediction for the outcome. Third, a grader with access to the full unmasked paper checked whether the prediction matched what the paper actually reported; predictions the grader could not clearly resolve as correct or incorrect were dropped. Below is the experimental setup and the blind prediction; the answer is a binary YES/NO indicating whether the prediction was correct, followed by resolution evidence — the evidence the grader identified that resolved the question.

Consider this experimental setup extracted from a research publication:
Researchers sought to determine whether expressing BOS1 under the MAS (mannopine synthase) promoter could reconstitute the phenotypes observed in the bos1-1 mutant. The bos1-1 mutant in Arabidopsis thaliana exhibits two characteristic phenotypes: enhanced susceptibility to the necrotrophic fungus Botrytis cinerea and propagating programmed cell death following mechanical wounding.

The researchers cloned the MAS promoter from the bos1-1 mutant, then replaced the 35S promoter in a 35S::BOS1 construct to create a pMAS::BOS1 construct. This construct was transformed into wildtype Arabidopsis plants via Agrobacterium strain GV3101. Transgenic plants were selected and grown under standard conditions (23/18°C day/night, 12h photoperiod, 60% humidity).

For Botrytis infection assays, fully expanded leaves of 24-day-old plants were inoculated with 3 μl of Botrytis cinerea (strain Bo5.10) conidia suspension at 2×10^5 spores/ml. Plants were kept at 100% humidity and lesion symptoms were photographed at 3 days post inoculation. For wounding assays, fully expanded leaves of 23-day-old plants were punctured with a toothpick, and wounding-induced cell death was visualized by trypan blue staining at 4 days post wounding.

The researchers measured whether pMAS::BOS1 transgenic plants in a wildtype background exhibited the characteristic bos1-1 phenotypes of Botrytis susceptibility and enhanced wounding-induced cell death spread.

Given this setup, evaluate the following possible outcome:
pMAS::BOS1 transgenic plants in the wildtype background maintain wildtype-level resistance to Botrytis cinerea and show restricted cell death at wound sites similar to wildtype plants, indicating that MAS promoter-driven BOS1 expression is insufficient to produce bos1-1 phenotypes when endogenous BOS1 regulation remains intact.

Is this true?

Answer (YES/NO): NO